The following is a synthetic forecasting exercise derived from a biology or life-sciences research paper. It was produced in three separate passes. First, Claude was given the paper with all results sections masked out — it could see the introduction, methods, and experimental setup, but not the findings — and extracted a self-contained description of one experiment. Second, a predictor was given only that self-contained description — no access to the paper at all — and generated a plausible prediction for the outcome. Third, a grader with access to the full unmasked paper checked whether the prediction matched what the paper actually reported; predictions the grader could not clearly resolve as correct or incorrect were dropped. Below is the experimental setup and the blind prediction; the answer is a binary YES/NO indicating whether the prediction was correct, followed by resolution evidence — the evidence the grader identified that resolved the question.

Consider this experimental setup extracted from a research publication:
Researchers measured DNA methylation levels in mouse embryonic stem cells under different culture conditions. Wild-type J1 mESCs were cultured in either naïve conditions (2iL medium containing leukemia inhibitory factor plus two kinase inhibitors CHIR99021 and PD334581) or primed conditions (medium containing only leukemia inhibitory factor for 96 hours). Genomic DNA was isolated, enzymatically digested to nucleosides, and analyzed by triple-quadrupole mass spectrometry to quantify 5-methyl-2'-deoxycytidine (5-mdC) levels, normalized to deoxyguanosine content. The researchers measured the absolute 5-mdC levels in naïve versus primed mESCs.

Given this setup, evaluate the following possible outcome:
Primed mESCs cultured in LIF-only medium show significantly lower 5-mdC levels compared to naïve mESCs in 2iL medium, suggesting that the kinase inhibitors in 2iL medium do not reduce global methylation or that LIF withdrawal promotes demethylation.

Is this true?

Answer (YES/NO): NO